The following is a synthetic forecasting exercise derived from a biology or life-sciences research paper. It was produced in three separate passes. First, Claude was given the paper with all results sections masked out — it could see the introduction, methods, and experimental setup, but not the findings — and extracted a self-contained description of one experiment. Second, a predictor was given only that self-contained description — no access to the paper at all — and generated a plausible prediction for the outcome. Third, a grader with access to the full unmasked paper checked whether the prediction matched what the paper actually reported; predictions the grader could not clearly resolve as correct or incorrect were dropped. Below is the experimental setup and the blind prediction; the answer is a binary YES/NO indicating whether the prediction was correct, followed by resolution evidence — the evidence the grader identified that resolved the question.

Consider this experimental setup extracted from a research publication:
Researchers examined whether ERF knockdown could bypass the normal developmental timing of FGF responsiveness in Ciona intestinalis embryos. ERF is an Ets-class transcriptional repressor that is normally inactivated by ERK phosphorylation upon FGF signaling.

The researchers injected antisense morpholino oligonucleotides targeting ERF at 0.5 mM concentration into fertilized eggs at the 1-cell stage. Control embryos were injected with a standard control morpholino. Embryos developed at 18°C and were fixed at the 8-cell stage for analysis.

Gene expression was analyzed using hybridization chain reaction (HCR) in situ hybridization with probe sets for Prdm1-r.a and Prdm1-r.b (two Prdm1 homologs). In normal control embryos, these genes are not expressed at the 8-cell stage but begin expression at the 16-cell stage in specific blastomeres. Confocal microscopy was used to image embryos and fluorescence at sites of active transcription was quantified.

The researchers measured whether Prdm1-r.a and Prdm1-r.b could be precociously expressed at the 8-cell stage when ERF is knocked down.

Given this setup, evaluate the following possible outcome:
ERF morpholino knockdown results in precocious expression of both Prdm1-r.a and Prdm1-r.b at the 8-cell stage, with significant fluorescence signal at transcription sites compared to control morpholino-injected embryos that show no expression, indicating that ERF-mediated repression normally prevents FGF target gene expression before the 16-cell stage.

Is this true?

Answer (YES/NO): NO